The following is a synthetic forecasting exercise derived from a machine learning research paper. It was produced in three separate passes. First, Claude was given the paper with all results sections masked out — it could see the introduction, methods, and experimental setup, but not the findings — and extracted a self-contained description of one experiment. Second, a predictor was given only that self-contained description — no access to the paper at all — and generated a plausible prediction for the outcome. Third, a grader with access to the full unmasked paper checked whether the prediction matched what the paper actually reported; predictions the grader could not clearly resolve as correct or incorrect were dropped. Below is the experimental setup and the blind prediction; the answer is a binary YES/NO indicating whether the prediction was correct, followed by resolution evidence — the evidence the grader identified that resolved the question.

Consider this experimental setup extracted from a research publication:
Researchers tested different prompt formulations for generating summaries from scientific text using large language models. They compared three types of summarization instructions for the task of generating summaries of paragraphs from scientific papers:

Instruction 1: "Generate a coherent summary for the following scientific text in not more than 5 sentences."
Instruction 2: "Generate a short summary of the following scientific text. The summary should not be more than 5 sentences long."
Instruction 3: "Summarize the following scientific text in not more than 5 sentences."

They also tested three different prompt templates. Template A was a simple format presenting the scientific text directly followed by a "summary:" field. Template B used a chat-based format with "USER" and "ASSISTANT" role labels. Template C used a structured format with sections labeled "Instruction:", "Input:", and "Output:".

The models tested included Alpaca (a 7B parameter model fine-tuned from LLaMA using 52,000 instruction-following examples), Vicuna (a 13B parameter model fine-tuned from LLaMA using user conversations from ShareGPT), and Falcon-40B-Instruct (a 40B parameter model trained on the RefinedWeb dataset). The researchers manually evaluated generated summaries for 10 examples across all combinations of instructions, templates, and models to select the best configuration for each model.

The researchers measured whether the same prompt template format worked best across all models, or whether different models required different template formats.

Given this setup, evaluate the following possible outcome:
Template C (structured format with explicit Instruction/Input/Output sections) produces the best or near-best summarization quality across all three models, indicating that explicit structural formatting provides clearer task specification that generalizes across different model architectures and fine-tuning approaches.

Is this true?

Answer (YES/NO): YES